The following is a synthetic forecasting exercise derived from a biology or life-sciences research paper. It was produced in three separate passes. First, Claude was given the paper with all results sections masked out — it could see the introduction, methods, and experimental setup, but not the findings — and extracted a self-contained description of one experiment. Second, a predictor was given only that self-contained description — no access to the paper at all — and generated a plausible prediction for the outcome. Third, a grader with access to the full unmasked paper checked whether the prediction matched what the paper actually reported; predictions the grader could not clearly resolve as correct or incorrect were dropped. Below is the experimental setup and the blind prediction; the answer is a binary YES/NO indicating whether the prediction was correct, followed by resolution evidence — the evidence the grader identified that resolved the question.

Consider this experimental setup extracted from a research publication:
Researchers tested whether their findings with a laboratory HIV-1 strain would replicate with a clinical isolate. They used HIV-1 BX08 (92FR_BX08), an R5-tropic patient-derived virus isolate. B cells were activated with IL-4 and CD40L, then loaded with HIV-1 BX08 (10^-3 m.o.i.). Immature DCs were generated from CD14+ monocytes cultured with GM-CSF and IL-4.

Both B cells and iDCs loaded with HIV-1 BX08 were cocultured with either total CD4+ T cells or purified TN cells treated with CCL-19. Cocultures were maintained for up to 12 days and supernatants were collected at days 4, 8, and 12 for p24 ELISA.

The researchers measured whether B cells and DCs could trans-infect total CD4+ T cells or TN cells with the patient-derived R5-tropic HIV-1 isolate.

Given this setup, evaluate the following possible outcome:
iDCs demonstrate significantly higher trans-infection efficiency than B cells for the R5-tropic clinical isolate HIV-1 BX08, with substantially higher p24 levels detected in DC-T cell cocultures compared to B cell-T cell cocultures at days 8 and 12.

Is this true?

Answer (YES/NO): NO